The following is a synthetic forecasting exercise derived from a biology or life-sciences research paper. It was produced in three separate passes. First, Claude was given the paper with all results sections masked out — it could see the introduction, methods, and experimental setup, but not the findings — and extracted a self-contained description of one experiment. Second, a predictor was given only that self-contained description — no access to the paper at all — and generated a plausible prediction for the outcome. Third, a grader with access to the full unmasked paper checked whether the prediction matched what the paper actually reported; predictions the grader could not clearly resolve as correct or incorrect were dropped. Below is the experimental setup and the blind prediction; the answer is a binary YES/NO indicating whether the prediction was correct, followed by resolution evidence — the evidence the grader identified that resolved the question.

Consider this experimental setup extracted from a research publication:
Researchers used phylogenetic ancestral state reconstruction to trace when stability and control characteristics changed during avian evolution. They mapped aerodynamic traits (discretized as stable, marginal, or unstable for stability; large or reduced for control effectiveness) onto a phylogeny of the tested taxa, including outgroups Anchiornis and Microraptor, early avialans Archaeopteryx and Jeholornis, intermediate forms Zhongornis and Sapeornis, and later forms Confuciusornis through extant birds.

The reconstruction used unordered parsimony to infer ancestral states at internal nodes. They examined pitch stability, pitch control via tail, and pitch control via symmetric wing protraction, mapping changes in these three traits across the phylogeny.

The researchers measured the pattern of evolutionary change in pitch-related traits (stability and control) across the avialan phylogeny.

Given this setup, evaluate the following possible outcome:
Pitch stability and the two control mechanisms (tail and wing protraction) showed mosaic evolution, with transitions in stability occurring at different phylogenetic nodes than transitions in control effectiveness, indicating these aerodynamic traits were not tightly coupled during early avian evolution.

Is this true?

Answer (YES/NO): NO